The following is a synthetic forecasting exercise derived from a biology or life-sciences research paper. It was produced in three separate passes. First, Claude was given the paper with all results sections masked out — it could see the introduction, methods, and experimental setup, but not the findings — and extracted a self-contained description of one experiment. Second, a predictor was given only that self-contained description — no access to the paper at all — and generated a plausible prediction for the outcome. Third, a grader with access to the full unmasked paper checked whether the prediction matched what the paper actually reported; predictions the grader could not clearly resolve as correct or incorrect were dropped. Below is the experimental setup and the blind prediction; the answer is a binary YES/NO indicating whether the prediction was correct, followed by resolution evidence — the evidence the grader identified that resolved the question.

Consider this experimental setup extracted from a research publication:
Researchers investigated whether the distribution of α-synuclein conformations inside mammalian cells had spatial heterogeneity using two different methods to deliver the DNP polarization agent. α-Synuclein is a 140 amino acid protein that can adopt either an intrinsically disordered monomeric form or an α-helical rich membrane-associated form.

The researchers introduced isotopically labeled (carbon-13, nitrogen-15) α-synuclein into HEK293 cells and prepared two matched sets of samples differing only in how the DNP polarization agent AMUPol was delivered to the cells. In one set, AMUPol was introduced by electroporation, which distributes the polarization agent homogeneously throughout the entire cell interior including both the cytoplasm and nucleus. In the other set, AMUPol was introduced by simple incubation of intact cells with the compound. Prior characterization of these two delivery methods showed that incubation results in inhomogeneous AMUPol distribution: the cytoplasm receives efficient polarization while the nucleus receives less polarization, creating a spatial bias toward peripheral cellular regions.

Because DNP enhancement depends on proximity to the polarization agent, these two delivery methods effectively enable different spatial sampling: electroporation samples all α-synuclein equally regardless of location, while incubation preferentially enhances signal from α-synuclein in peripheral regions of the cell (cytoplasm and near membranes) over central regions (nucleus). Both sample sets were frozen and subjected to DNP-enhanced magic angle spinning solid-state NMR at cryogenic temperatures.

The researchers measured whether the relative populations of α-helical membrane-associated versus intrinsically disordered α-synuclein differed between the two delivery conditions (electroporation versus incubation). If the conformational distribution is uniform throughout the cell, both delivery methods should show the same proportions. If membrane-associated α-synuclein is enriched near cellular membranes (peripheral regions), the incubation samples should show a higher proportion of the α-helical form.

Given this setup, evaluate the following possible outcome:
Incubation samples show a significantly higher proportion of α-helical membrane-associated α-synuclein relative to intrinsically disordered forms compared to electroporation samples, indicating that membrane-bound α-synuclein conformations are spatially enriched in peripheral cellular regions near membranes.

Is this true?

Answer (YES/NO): YES